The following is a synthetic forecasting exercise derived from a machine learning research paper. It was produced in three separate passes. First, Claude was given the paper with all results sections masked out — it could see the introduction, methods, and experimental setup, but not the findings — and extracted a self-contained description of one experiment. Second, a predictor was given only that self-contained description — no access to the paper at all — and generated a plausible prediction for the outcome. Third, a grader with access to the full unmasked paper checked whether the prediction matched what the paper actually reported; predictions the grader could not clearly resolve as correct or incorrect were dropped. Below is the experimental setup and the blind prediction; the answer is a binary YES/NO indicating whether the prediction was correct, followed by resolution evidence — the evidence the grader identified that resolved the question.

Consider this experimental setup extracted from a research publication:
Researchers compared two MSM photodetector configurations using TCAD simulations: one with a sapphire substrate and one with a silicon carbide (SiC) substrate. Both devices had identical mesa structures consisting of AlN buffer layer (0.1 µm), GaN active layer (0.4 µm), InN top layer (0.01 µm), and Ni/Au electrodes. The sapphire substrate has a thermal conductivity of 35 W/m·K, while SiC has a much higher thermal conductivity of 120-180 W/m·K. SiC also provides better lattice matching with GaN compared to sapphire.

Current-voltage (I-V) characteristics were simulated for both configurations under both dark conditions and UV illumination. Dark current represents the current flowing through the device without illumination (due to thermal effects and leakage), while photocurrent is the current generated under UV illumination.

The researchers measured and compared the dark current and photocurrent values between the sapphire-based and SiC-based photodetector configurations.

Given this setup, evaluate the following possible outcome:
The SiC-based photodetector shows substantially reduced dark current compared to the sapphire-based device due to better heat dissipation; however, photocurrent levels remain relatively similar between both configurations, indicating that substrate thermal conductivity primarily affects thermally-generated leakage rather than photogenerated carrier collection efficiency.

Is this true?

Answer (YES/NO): NO